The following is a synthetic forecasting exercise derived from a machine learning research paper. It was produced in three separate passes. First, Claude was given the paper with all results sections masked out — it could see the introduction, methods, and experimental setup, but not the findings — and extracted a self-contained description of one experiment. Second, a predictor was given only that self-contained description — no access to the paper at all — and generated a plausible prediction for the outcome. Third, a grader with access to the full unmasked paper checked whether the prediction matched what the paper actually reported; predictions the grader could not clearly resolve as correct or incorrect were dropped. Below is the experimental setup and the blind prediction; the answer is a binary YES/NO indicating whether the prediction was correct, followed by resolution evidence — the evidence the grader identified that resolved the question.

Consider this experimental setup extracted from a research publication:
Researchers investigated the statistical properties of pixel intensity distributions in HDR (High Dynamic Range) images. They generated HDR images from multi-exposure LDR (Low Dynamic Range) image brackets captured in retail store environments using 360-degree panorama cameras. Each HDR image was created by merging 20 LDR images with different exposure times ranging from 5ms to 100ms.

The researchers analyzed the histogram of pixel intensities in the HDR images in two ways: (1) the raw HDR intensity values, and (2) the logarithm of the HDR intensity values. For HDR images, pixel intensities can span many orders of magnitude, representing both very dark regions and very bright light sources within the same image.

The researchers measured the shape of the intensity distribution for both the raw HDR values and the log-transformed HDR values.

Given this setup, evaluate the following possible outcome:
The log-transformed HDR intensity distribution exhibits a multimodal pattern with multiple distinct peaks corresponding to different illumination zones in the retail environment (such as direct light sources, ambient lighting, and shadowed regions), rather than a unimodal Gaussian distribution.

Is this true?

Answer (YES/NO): NO